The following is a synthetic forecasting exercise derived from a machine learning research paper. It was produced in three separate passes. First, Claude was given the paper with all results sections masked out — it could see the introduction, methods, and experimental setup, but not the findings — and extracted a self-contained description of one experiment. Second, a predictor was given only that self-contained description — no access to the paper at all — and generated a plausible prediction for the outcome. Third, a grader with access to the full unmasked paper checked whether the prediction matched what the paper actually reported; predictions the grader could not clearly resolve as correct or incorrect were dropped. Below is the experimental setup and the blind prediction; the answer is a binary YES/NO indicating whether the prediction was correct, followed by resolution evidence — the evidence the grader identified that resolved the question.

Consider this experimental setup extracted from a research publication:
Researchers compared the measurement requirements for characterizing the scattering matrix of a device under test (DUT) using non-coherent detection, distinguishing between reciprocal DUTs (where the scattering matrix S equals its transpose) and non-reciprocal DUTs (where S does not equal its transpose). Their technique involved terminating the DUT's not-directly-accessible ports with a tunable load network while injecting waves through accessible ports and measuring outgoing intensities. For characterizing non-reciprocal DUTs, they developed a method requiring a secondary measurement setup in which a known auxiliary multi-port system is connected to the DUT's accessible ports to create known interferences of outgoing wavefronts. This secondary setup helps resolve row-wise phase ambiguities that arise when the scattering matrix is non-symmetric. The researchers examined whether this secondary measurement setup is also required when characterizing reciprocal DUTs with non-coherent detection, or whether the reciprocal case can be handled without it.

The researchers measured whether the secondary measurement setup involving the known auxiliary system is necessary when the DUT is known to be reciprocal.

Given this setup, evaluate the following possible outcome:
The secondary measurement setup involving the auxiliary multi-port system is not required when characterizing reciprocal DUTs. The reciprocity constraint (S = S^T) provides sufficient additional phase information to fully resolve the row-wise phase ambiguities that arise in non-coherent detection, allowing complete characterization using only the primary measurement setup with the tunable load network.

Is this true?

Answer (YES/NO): YES